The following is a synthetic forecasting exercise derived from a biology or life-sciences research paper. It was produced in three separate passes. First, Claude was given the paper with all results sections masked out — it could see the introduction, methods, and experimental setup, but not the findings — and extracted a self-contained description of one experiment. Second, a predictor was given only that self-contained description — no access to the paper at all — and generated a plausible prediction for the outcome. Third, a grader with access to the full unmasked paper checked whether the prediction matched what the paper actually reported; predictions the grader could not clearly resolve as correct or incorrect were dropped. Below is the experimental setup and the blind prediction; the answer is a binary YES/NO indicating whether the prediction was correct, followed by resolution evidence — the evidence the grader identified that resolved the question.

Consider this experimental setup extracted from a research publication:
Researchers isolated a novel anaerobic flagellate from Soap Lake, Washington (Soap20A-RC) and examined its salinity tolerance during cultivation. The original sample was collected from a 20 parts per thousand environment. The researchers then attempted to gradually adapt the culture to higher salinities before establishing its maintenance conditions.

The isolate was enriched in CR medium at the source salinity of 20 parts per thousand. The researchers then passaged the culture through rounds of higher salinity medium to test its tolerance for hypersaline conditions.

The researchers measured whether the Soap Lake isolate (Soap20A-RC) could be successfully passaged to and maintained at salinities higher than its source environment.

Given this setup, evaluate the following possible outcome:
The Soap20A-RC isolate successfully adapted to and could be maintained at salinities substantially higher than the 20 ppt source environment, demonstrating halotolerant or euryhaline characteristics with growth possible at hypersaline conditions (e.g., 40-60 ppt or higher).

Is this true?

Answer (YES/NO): YES